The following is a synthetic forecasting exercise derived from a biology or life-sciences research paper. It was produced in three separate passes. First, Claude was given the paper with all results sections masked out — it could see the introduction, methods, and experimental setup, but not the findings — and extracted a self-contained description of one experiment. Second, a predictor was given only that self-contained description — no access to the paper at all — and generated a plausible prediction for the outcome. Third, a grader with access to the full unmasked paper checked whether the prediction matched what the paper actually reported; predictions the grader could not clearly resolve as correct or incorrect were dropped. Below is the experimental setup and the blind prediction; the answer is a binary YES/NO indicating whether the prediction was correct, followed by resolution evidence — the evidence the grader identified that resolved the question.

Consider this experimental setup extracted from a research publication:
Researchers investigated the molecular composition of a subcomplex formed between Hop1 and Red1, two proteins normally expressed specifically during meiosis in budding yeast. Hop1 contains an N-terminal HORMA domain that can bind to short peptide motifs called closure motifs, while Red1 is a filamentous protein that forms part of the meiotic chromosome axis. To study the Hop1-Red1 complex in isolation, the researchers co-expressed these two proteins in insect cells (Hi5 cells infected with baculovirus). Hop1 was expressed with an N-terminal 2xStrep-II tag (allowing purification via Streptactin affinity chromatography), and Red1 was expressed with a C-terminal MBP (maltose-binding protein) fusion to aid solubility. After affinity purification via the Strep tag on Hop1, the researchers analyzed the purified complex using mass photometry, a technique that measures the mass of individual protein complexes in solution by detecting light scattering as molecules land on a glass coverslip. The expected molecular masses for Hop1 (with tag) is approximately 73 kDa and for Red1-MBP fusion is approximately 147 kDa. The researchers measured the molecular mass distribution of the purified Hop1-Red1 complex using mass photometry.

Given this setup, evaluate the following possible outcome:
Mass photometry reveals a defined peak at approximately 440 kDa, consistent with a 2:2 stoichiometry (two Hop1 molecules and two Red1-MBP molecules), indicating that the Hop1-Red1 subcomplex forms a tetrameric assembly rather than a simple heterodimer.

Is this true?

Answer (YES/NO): NO